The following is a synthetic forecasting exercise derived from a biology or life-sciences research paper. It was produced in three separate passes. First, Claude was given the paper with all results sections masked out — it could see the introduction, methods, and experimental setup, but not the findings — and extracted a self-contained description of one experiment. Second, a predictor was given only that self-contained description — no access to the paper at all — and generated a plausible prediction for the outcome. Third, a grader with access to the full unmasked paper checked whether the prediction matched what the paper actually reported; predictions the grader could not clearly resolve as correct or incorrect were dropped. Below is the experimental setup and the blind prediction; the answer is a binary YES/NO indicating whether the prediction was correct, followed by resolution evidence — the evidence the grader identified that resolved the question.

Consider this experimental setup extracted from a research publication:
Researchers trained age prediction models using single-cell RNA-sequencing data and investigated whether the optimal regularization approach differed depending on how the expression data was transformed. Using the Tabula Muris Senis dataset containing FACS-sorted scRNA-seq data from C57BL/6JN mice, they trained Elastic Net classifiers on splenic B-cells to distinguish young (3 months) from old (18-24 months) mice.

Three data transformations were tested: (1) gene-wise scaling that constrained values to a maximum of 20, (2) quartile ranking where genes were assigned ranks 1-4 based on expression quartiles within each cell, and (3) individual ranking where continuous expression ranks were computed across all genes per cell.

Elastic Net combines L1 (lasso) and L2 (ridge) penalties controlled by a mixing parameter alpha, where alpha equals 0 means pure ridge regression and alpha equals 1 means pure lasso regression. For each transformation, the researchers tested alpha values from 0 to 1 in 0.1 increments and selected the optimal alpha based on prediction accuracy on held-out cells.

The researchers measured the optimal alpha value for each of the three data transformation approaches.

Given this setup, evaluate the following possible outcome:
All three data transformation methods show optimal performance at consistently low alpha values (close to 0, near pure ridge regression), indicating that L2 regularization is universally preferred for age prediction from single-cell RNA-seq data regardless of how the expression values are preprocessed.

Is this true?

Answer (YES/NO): NO